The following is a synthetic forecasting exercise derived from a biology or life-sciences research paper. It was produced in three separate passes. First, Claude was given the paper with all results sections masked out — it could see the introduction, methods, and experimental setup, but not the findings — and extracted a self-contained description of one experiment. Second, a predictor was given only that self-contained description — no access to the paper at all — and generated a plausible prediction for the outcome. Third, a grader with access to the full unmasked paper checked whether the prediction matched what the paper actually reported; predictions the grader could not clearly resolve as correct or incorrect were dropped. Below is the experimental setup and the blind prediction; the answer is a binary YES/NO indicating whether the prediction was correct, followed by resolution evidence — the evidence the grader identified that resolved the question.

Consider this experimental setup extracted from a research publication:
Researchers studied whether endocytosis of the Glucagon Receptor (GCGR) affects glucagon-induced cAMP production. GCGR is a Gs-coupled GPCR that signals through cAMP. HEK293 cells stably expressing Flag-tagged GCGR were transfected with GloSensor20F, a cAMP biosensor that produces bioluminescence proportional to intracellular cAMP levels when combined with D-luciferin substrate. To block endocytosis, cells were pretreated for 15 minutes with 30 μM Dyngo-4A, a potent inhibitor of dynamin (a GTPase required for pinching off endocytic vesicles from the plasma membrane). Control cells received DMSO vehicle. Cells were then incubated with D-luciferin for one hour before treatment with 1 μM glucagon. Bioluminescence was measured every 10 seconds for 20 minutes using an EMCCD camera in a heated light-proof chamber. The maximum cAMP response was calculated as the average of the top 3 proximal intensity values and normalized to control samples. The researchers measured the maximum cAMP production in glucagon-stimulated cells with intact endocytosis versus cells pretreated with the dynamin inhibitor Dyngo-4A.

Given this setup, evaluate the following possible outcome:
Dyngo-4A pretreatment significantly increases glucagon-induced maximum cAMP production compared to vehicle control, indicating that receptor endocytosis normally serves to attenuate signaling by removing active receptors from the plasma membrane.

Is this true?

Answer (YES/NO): NO